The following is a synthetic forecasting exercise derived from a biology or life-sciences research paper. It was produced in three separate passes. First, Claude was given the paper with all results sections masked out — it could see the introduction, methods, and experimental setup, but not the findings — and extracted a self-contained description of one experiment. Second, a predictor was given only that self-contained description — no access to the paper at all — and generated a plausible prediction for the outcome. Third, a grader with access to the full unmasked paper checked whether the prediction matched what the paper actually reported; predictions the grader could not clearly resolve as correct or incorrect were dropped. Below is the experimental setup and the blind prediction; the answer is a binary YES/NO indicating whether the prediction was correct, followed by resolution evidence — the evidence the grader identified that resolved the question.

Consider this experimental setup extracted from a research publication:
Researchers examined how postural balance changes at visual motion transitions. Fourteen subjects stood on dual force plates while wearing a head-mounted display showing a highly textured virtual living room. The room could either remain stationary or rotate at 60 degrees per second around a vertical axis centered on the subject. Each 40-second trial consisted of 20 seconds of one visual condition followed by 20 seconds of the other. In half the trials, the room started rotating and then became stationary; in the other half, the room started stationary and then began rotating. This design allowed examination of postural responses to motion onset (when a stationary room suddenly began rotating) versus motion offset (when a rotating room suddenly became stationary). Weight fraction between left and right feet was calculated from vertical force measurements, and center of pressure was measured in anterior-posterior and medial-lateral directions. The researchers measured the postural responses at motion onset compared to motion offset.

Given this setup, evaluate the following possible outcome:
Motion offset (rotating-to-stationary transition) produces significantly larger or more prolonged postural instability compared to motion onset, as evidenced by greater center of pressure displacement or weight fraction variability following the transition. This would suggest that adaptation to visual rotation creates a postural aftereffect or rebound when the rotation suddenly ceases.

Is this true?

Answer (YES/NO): YES